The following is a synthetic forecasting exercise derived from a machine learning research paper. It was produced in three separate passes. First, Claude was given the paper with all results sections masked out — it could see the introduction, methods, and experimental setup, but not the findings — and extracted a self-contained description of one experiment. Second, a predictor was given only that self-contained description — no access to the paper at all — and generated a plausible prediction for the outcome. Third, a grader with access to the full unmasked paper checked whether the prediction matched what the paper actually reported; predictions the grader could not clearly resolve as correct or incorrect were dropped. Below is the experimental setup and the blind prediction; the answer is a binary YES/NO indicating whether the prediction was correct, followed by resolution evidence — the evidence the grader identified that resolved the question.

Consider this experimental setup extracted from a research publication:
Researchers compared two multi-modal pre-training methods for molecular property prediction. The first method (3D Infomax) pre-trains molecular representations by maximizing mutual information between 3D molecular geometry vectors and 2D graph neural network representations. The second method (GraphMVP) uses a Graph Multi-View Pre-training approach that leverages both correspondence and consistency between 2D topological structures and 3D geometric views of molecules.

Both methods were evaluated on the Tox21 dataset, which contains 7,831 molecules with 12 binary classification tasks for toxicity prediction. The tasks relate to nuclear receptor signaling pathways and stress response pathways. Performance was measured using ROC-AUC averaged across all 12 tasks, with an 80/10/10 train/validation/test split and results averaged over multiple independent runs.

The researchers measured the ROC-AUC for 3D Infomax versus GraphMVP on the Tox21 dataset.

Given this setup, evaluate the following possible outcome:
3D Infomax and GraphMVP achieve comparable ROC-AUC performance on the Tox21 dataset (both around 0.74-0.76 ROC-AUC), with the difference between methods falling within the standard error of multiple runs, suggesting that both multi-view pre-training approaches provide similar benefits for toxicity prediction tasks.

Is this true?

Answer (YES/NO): YES